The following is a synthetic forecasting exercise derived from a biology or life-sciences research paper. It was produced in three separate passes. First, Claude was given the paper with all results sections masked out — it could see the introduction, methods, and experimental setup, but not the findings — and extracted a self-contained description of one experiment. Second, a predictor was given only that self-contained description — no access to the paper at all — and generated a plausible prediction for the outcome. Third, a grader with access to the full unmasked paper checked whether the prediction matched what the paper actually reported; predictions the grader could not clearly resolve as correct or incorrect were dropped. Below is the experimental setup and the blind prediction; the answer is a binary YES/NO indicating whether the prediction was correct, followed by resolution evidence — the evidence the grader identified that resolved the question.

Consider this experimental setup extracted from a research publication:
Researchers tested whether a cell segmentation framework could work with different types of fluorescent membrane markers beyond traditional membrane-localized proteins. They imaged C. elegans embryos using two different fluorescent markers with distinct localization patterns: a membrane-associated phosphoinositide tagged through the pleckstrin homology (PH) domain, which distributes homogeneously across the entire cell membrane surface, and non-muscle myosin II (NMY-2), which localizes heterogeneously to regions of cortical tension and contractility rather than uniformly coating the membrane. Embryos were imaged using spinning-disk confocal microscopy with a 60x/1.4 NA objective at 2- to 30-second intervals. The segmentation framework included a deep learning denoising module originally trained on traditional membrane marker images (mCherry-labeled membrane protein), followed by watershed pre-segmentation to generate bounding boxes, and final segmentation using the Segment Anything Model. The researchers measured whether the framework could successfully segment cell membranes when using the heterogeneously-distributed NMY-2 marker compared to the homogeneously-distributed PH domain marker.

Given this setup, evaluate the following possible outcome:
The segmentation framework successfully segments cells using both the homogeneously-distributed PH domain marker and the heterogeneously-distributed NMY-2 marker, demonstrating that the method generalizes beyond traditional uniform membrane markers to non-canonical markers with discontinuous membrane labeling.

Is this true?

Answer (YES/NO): YES